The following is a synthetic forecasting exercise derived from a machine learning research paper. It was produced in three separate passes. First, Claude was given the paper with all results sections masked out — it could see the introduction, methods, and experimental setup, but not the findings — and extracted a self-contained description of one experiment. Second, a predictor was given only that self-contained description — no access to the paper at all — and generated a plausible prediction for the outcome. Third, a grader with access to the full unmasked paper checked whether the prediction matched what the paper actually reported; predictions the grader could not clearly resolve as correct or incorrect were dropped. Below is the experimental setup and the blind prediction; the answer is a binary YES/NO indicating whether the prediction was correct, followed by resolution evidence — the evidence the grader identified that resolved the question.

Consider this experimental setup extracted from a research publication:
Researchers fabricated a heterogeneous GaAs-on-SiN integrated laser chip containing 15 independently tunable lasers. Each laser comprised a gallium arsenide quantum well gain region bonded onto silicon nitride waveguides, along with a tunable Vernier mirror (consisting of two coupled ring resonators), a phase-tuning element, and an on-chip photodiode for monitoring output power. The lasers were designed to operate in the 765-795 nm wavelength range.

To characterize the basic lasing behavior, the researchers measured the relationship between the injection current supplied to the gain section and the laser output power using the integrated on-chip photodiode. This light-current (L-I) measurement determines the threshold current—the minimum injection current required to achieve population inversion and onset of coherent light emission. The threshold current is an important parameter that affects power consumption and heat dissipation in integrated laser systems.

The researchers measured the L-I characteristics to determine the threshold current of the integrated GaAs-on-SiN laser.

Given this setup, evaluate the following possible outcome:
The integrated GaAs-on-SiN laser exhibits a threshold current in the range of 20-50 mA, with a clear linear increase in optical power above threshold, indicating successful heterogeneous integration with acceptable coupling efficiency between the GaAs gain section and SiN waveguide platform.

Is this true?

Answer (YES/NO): YES